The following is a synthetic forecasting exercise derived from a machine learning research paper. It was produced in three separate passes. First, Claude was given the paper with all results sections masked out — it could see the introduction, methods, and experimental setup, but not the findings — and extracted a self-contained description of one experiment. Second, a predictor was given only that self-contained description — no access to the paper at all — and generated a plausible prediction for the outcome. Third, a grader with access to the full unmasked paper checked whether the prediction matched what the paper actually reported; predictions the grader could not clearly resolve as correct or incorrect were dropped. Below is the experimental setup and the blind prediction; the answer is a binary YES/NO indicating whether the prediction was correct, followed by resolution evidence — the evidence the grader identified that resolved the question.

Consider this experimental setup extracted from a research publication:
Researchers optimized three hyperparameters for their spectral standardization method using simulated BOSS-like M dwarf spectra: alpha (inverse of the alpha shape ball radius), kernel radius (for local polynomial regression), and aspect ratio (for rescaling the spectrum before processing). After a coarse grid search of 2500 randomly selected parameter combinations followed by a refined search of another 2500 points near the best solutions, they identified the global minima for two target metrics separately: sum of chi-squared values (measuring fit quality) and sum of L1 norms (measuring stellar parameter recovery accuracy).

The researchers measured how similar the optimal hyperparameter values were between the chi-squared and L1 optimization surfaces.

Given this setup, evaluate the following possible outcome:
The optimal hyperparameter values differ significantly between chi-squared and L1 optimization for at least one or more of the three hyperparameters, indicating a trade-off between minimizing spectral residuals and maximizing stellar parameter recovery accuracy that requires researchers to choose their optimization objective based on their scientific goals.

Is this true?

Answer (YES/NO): NO